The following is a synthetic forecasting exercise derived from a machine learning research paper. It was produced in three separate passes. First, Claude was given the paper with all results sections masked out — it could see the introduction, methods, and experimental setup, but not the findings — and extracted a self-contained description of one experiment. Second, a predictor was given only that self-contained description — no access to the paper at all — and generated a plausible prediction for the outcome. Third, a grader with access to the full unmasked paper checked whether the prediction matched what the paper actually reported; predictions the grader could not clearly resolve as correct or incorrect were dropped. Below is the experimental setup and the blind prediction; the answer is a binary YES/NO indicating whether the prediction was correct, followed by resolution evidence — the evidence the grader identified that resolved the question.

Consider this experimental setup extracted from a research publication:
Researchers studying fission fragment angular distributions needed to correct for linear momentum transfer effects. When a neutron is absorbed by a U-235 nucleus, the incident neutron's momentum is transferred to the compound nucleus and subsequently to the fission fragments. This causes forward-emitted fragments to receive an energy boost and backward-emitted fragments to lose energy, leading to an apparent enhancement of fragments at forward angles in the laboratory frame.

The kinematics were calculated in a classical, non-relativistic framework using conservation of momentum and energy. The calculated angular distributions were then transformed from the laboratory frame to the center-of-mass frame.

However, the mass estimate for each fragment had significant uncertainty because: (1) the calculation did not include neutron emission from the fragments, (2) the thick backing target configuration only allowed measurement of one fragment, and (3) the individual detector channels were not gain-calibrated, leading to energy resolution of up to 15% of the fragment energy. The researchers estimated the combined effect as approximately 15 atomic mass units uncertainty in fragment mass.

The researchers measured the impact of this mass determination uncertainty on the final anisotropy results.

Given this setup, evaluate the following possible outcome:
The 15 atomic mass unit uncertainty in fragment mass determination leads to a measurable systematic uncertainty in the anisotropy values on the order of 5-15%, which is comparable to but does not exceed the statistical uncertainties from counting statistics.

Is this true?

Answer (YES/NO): NO